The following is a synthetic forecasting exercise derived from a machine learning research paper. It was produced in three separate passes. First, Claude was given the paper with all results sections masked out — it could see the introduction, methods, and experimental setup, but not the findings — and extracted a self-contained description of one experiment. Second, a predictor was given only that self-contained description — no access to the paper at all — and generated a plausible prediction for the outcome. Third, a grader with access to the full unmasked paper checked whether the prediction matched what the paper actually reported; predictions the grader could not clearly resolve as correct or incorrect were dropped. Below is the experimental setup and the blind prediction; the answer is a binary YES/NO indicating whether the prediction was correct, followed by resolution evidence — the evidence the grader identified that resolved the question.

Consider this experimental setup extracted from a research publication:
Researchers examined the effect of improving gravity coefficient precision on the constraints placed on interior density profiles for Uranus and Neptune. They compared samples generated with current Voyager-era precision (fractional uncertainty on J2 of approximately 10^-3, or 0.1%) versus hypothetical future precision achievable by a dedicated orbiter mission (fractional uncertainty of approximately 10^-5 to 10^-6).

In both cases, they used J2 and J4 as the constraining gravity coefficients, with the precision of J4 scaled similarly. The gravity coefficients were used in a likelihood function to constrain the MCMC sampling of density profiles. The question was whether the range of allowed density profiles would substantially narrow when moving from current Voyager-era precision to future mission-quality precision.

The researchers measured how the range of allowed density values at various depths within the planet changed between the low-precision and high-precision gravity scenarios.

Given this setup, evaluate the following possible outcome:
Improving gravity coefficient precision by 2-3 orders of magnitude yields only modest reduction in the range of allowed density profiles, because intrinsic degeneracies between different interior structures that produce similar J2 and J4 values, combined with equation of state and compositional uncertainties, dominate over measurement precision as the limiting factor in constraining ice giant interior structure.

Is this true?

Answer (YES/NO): NO